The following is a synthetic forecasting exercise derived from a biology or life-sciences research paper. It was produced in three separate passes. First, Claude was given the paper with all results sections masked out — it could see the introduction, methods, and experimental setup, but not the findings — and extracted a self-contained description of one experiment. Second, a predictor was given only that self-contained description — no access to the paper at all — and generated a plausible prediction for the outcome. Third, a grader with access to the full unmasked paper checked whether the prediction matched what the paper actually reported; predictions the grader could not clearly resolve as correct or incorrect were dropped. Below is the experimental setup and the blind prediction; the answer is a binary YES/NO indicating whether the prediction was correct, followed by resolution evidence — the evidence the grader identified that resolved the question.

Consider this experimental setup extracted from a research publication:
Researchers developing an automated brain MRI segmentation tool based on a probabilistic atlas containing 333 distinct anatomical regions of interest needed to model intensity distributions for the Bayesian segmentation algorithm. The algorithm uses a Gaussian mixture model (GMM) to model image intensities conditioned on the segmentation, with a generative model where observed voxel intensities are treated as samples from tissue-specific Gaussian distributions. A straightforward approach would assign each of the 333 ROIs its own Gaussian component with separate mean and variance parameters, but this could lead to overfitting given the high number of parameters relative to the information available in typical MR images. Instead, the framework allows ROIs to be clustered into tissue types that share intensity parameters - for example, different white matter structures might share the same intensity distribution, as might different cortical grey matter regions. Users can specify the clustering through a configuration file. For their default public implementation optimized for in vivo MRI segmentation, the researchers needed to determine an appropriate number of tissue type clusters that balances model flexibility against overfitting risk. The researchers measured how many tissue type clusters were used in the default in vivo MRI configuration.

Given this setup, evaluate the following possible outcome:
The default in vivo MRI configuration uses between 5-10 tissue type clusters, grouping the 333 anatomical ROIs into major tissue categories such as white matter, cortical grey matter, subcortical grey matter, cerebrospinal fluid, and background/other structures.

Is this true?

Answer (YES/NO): NO